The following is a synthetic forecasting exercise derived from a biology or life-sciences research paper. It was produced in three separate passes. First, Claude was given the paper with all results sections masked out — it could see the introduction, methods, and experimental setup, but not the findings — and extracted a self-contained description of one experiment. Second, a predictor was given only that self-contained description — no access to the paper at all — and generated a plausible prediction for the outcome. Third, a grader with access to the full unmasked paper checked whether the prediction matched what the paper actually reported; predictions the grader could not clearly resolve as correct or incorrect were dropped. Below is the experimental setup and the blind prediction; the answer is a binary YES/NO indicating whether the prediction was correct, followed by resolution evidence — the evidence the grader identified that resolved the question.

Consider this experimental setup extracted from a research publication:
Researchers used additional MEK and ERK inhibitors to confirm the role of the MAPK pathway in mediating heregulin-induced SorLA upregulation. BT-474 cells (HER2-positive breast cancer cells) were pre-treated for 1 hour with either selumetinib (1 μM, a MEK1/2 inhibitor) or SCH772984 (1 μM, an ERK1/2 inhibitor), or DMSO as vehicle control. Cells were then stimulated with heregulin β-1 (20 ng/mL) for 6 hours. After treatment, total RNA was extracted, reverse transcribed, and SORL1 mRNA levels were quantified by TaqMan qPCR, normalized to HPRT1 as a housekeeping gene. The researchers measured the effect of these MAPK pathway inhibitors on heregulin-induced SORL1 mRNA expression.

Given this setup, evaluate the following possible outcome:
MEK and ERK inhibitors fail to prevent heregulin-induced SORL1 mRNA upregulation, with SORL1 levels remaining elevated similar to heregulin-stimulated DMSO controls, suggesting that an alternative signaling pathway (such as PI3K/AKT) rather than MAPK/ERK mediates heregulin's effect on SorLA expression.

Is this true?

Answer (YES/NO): NO